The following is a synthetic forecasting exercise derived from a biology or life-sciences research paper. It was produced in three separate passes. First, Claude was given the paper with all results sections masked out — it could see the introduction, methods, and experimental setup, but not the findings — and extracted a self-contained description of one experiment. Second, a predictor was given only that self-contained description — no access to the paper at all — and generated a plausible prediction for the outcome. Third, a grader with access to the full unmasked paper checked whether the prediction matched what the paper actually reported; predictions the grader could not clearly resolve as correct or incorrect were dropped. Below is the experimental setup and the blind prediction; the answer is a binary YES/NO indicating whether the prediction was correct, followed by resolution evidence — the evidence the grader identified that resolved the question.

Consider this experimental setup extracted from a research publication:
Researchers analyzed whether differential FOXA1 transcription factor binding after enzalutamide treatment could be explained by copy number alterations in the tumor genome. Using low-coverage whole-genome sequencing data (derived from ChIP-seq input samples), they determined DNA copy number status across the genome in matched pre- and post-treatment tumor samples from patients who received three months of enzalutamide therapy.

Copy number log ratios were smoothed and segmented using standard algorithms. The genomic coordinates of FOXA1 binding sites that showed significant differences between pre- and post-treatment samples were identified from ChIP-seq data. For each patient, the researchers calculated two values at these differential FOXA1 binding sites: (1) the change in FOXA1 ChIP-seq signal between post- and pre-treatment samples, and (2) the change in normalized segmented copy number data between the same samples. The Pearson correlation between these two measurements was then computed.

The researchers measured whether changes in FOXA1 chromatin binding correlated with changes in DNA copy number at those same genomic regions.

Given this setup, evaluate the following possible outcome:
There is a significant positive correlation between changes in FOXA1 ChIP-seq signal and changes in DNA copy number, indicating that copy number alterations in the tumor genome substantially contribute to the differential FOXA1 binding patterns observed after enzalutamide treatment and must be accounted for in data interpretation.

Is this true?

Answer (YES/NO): NO